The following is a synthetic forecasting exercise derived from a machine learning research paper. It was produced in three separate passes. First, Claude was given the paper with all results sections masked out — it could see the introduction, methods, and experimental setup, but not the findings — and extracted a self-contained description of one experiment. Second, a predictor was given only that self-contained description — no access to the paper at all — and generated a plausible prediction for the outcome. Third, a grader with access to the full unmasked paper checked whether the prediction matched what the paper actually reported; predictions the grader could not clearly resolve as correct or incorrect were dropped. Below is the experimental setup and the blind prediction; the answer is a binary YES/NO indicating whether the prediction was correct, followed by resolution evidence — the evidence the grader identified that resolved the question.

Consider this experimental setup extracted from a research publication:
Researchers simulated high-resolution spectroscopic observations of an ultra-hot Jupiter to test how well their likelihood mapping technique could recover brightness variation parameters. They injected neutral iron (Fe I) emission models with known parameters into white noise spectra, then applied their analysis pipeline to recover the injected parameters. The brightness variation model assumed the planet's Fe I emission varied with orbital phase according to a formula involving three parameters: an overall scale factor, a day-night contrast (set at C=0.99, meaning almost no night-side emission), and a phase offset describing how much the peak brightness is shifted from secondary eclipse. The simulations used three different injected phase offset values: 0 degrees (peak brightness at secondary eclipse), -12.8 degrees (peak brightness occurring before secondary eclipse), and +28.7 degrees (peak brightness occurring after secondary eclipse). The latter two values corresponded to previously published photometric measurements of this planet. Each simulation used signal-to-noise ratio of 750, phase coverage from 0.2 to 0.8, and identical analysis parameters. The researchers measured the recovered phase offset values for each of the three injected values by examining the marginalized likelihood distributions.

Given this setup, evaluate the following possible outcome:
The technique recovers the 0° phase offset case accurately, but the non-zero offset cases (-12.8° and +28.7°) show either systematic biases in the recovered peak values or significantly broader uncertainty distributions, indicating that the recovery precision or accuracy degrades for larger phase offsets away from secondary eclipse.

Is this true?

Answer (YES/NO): NO